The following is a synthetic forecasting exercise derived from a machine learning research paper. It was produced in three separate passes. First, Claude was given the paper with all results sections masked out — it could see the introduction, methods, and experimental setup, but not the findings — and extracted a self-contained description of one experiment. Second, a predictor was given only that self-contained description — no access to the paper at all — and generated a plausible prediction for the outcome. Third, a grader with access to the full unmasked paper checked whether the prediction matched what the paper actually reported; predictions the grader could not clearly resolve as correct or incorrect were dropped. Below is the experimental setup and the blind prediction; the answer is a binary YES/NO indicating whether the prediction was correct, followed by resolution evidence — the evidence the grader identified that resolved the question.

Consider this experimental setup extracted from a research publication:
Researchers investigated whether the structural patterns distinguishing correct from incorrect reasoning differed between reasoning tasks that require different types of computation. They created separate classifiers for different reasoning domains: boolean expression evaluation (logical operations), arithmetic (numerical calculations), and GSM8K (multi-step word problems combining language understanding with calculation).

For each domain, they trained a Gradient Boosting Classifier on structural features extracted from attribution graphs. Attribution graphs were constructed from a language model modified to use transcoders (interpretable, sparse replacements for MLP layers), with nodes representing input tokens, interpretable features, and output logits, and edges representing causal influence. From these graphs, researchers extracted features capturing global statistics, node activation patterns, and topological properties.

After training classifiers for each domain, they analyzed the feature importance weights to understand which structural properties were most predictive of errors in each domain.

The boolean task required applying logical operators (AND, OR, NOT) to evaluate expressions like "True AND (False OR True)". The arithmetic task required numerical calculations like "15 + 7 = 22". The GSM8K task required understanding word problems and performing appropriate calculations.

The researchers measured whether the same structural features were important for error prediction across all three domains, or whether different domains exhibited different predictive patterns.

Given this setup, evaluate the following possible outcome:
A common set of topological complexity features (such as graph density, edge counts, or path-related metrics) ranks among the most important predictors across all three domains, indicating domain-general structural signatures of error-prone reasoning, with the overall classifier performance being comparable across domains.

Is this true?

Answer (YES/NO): NO